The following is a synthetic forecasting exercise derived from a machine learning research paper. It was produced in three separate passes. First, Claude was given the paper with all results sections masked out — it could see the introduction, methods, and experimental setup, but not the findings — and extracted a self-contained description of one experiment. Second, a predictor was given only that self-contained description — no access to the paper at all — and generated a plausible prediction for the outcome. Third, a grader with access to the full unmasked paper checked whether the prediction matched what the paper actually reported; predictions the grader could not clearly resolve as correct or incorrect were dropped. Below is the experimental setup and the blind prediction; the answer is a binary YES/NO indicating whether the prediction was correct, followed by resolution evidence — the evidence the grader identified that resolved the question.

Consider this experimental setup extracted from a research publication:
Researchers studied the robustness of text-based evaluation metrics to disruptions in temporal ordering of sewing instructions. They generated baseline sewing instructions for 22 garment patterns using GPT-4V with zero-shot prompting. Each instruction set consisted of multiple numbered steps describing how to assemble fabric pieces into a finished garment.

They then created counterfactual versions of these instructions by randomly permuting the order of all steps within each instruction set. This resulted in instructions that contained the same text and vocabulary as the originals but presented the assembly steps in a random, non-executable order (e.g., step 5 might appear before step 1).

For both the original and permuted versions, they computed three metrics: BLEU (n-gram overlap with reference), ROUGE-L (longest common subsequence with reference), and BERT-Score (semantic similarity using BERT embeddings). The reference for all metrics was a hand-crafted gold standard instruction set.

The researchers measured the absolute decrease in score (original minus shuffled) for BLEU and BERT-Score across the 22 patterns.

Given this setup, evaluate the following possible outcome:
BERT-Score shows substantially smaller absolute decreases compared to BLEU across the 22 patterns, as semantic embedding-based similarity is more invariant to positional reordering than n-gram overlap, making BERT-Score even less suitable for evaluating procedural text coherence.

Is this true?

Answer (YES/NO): NO